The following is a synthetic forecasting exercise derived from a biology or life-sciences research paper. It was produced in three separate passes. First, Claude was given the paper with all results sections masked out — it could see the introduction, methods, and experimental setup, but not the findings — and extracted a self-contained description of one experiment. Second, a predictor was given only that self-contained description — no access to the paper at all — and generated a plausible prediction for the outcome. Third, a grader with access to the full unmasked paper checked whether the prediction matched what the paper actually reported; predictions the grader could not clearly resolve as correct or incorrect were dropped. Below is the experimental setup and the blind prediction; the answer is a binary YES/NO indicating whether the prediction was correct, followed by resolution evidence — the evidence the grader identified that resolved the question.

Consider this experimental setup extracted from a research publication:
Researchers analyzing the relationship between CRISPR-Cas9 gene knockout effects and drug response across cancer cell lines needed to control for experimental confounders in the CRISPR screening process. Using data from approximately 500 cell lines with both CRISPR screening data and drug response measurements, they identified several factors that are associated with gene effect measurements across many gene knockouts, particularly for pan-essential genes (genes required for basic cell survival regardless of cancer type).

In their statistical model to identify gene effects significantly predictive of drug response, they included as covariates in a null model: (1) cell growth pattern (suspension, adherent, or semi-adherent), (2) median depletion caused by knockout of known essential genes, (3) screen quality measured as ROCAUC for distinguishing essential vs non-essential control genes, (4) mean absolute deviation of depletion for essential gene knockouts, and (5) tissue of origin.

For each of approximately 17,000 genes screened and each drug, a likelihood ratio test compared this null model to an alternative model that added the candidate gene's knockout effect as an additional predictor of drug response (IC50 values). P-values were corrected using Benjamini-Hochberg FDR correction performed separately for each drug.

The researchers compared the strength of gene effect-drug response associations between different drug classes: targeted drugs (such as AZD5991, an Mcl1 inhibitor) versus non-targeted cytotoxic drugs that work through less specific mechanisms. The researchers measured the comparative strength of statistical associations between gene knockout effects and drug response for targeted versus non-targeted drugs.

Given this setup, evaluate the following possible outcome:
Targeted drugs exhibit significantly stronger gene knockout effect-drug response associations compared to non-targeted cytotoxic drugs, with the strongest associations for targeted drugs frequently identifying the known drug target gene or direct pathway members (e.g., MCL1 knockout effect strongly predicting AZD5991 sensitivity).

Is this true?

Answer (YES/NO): YES